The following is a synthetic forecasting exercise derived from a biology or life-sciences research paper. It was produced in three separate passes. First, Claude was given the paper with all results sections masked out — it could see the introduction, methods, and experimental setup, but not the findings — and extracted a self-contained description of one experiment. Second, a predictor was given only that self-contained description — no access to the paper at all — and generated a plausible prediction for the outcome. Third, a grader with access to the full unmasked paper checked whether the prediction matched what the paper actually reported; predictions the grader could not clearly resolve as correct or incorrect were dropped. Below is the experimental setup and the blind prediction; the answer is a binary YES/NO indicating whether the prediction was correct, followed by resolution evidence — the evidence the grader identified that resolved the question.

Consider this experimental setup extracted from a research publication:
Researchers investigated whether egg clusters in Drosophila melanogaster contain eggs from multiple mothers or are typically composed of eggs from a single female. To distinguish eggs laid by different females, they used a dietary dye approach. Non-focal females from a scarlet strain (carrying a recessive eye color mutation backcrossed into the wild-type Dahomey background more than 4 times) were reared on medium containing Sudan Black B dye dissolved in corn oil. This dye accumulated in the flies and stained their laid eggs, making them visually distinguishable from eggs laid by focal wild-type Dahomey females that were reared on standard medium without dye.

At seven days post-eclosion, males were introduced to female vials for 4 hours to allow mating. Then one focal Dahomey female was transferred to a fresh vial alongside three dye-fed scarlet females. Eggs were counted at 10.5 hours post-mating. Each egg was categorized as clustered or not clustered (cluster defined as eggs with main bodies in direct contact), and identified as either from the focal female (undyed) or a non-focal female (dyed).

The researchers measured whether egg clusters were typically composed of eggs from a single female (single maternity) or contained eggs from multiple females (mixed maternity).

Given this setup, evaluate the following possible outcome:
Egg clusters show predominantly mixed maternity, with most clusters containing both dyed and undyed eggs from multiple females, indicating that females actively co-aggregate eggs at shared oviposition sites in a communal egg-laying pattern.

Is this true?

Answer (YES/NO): YES